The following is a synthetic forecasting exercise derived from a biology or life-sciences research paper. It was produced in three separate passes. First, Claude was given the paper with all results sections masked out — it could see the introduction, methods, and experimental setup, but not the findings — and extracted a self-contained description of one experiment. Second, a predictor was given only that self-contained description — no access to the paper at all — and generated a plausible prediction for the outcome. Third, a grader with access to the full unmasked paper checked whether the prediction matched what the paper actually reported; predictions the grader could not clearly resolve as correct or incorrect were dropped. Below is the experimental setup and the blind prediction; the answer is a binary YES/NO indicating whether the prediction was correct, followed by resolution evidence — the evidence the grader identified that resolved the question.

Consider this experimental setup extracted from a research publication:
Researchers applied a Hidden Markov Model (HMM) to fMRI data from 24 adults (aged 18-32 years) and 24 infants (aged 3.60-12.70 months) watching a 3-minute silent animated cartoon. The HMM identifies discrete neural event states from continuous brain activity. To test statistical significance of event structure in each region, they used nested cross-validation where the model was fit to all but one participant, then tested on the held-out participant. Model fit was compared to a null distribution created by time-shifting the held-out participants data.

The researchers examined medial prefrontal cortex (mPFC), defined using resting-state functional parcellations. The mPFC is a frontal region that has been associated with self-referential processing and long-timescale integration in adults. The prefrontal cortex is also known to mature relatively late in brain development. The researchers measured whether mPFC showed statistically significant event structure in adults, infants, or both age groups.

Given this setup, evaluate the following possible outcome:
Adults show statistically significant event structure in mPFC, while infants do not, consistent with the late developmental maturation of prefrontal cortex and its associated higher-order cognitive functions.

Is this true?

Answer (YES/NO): NO